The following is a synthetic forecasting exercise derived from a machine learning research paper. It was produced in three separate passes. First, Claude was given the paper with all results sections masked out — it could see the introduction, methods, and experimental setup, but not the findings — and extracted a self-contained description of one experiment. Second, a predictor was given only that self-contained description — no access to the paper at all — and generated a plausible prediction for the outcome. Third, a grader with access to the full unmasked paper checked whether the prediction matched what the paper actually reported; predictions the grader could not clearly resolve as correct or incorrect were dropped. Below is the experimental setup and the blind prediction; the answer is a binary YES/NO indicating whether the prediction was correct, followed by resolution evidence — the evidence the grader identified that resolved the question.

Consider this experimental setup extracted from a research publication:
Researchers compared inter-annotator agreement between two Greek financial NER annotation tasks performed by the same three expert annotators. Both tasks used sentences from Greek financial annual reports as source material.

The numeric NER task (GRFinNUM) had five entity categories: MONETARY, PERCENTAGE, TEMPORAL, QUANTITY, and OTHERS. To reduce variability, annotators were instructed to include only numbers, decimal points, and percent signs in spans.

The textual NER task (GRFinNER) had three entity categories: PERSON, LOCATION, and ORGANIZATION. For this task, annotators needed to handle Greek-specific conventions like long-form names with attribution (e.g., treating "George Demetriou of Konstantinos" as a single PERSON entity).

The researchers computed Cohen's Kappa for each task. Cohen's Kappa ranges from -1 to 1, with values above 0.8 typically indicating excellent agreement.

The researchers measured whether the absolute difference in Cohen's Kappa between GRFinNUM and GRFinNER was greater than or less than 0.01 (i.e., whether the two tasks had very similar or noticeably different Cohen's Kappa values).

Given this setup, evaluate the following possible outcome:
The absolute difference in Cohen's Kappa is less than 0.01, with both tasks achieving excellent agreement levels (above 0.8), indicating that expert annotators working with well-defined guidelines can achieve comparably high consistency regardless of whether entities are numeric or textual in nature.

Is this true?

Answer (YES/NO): NO